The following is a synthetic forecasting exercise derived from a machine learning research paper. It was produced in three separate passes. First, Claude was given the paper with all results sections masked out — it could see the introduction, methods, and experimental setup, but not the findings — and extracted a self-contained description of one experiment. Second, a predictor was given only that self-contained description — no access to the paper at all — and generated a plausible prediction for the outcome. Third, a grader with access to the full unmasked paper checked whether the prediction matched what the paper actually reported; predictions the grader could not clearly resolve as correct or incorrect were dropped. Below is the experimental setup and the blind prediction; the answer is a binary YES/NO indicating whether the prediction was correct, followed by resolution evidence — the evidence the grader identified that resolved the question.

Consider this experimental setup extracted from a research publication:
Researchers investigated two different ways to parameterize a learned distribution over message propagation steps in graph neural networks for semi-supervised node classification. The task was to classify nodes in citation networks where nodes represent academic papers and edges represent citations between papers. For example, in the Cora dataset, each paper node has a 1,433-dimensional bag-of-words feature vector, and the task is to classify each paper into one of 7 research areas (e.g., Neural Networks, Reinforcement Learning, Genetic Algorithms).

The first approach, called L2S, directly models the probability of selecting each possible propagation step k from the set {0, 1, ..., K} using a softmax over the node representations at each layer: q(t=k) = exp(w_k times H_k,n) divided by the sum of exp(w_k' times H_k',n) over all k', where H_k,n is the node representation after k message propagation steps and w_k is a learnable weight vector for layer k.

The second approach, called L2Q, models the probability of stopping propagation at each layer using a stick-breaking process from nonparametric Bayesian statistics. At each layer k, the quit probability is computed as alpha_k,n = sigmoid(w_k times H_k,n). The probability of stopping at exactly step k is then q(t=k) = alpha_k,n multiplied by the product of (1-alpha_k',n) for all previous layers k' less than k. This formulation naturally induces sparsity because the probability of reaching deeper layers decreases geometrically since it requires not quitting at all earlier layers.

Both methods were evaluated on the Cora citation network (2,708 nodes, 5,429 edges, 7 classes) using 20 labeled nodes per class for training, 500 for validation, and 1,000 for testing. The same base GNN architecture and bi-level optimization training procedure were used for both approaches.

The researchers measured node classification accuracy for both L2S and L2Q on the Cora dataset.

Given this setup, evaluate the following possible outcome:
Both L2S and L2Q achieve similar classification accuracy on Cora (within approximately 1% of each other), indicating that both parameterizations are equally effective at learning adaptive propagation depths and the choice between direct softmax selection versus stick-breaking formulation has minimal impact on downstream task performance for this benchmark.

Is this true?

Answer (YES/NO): NO